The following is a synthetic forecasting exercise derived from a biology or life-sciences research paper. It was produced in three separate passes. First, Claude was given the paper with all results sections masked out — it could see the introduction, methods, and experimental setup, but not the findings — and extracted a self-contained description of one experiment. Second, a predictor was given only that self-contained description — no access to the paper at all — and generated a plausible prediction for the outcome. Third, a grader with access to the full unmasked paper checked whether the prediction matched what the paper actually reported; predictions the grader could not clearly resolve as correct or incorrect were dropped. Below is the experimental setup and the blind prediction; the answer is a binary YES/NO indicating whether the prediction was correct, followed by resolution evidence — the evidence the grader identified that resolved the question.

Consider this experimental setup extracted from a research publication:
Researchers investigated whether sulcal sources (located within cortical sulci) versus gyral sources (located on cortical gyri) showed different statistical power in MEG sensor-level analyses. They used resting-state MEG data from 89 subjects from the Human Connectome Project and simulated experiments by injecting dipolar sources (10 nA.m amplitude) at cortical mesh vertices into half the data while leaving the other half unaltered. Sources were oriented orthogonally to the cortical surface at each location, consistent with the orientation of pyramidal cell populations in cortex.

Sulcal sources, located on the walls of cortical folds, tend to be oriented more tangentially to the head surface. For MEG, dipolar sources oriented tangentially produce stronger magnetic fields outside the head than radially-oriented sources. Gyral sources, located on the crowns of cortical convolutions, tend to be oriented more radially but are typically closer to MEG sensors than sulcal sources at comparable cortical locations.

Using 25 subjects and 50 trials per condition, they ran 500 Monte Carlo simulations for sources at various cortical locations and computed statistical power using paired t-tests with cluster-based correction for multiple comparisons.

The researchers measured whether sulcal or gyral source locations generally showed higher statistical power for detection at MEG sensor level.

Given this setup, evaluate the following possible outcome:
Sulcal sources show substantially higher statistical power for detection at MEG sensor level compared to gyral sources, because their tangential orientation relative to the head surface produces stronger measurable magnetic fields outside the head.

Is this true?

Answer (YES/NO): YES